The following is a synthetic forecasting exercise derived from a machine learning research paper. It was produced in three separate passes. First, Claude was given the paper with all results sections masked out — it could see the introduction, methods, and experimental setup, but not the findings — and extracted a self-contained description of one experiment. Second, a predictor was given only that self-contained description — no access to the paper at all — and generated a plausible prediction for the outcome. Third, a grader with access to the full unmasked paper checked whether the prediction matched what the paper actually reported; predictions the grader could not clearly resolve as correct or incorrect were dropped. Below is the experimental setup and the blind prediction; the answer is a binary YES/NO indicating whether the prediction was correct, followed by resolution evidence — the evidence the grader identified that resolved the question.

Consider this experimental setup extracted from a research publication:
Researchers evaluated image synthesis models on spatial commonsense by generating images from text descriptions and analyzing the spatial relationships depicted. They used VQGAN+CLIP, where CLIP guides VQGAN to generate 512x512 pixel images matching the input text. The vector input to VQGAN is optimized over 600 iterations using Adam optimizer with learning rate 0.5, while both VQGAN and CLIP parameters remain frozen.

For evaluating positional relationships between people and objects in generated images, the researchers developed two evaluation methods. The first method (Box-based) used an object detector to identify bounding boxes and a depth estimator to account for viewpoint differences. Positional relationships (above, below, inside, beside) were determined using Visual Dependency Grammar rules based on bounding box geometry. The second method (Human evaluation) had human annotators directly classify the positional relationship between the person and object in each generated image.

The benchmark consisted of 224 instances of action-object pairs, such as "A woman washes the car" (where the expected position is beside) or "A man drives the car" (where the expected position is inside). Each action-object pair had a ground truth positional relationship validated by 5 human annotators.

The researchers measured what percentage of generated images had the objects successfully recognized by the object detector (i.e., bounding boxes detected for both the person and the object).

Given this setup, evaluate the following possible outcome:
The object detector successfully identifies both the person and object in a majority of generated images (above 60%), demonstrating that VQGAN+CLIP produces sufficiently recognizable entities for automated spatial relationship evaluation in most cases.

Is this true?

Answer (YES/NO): NO